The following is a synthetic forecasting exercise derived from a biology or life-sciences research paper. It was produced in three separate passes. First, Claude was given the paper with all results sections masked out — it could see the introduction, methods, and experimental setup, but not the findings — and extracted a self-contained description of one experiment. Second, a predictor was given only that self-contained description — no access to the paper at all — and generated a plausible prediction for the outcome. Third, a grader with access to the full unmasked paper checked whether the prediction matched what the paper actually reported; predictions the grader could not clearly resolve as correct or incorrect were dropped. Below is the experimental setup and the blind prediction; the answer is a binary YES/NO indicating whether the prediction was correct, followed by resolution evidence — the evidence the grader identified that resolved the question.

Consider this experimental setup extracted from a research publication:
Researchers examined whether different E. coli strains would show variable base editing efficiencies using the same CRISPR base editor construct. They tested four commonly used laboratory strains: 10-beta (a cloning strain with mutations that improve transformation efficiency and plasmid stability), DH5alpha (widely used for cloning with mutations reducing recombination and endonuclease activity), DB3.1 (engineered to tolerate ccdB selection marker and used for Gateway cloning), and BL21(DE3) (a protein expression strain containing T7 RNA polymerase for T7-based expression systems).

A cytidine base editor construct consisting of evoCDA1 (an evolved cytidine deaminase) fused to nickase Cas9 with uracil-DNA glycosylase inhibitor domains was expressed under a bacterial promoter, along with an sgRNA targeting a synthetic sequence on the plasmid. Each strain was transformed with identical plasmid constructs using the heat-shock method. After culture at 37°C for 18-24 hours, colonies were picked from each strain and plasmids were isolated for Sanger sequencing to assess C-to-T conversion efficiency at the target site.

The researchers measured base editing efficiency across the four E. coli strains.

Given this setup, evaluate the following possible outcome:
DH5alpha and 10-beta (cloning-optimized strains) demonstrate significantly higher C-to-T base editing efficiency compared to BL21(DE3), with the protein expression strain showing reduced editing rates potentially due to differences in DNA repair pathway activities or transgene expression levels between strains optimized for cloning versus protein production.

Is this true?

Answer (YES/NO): NO